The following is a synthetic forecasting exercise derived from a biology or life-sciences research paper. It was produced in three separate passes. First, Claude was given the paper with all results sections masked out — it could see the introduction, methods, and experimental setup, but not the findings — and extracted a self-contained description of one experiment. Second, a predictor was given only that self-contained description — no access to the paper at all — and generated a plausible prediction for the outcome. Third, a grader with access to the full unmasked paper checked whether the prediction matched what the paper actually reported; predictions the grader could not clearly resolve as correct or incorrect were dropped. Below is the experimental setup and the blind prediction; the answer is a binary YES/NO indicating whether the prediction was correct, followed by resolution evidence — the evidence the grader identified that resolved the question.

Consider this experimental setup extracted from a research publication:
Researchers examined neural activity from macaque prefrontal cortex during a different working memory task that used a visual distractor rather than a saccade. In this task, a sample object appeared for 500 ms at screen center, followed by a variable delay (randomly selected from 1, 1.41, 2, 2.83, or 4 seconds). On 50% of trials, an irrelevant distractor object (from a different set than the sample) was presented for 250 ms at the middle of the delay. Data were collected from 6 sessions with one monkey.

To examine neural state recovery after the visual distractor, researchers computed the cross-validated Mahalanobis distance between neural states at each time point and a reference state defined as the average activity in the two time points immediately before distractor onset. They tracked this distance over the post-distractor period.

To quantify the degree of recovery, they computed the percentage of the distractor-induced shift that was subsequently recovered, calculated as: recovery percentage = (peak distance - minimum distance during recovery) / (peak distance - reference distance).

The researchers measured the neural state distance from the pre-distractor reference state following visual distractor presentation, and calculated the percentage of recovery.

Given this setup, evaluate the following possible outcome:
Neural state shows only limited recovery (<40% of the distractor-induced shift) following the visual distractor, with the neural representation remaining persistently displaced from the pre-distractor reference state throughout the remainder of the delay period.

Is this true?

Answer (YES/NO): NO